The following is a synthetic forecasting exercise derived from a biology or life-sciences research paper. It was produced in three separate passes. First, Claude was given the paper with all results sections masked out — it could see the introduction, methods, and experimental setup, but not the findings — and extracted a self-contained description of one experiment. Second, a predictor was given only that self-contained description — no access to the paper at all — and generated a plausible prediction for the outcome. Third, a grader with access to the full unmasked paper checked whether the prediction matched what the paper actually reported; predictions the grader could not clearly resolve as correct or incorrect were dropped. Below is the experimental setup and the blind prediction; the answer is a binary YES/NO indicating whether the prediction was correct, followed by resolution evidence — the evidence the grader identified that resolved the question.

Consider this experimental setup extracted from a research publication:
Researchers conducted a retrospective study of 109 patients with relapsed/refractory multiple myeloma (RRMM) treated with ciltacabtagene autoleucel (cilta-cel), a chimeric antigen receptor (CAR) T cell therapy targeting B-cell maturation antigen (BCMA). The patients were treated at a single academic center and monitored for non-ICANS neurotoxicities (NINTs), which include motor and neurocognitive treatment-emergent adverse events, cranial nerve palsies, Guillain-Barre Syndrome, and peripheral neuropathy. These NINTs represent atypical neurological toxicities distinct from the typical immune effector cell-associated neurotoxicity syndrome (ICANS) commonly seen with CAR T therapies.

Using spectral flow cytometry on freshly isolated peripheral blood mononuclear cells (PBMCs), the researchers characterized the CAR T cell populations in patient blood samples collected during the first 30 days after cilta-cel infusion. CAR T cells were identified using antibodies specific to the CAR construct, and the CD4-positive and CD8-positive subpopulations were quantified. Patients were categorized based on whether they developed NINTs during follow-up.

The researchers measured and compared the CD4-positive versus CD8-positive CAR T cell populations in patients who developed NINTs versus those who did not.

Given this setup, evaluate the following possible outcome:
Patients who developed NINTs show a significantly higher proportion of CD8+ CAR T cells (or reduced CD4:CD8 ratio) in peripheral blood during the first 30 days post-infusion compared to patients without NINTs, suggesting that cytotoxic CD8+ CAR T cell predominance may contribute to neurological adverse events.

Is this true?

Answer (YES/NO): NO